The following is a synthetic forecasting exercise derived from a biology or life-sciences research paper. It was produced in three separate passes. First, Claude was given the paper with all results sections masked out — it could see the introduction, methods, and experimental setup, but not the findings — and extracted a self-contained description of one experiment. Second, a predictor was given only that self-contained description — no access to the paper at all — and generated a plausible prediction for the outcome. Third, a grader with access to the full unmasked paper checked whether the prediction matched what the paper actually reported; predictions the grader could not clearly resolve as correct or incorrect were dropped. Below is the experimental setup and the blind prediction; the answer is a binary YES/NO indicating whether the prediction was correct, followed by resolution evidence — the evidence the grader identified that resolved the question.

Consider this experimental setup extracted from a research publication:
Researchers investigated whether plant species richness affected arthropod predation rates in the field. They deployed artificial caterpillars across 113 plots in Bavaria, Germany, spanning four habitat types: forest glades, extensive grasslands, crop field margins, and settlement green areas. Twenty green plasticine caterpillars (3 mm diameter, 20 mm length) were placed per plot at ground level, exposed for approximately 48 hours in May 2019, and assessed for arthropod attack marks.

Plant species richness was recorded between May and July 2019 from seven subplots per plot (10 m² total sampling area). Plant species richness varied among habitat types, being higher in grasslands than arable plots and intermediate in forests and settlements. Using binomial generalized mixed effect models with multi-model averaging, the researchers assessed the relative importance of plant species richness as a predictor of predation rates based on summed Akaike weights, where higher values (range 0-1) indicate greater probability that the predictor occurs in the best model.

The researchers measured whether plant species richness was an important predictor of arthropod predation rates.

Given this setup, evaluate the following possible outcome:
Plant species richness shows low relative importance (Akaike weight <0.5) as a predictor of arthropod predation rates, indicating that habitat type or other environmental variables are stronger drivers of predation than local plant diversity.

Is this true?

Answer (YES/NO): YES